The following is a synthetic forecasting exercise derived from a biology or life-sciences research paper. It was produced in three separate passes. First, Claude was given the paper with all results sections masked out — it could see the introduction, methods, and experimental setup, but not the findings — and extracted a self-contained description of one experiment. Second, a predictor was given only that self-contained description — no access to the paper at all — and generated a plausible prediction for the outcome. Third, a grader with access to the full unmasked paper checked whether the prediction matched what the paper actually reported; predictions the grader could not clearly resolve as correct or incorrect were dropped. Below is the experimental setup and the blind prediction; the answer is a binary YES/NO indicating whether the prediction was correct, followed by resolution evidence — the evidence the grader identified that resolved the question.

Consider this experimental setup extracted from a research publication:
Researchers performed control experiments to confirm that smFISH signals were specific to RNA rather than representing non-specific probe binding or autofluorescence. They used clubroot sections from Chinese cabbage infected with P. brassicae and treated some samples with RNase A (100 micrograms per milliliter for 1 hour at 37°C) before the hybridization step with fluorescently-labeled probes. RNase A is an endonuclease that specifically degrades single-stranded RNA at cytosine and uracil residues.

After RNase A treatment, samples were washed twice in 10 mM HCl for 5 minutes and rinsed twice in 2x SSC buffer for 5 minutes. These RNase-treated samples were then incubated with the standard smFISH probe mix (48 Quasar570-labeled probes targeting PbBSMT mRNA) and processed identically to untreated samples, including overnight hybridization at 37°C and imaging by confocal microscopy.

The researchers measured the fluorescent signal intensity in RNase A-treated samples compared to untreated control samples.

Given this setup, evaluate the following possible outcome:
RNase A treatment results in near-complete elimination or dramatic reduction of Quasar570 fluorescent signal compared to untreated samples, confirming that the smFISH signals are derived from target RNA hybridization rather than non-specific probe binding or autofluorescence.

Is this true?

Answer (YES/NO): YES